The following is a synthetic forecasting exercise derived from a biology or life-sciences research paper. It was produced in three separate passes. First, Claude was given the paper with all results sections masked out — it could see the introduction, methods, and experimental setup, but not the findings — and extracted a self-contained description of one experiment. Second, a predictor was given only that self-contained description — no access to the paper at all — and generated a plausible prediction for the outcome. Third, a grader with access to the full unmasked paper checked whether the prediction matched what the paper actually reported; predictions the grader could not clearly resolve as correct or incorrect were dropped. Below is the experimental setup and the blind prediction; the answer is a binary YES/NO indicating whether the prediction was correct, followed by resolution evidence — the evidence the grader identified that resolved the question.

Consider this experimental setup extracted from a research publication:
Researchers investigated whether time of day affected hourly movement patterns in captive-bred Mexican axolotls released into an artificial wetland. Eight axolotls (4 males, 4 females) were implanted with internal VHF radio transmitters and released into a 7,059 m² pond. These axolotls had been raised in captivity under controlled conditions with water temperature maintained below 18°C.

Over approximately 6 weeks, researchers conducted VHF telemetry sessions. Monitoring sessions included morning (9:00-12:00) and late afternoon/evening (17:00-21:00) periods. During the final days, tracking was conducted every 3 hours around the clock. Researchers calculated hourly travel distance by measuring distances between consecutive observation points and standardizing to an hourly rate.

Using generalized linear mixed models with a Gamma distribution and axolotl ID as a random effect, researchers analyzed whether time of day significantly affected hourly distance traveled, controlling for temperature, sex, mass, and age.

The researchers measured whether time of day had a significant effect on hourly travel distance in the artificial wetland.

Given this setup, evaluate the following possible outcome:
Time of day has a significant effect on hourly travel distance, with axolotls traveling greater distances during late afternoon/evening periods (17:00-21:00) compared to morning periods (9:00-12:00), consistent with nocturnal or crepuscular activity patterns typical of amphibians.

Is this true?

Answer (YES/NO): YES